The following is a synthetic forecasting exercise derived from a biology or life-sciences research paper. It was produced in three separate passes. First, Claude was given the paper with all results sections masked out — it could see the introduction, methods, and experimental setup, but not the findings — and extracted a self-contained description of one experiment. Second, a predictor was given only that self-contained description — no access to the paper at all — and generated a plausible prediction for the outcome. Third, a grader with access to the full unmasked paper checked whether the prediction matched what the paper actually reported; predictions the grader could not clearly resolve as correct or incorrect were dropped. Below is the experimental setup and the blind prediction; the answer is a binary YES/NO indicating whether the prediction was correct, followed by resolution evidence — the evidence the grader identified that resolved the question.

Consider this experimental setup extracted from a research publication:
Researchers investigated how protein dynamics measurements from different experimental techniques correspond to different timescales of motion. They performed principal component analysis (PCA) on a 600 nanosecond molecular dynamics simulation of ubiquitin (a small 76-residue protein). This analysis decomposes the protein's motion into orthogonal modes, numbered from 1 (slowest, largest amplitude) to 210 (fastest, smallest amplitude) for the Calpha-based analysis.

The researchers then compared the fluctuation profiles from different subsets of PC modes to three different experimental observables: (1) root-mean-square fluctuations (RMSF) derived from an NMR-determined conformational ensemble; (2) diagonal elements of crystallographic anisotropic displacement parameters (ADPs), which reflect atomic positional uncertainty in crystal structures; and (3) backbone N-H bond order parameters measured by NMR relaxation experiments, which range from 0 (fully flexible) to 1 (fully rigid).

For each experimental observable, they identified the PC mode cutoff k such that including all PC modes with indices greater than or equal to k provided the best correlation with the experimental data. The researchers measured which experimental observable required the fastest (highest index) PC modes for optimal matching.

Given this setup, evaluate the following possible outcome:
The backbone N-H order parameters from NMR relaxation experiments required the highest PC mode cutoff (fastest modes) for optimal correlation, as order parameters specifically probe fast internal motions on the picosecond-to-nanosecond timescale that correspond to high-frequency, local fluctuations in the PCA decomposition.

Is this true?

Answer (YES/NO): YES